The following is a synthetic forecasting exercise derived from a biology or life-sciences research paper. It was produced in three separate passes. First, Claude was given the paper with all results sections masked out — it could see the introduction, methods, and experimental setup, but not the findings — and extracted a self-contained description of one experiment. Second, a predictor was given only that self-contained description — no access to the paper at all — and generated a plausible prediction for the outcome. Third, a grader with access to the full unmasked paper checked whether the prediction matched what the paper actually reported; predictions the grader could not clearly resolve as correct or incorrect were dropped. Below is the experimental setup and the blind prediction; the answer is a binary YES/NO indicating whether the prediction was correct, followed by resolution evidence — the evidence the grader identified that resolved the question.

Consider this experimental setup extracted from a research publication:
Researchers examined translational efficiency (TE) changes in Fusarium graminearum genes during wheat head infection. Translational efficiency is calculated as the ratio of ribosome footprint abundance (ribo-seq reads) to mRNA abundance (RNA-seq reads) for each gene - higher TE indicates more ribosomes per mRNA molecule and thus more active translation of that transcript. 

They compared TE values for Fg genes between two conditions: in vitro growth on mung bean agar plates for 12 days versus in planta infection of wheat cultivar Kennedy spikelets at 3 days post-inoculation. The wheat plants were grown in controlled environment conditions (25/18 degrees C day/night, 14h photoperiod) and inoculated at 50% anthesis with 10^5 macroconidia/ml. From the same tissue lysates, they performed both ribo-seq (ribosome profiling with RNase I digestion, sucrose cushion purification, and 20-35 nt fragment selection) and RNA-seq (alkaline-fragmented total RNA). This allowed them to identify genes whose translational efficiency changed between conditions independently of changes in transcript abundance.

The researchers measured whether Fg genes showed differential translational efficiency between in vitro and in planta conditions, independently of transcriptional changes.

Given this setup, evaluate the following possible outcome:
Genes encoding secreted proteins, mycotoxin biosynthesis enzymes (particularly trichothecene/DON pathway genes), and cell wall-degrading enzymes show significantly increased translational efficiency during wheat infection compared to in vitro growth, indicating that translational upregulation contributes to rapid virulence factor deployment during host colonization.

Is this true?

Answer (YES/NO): NO